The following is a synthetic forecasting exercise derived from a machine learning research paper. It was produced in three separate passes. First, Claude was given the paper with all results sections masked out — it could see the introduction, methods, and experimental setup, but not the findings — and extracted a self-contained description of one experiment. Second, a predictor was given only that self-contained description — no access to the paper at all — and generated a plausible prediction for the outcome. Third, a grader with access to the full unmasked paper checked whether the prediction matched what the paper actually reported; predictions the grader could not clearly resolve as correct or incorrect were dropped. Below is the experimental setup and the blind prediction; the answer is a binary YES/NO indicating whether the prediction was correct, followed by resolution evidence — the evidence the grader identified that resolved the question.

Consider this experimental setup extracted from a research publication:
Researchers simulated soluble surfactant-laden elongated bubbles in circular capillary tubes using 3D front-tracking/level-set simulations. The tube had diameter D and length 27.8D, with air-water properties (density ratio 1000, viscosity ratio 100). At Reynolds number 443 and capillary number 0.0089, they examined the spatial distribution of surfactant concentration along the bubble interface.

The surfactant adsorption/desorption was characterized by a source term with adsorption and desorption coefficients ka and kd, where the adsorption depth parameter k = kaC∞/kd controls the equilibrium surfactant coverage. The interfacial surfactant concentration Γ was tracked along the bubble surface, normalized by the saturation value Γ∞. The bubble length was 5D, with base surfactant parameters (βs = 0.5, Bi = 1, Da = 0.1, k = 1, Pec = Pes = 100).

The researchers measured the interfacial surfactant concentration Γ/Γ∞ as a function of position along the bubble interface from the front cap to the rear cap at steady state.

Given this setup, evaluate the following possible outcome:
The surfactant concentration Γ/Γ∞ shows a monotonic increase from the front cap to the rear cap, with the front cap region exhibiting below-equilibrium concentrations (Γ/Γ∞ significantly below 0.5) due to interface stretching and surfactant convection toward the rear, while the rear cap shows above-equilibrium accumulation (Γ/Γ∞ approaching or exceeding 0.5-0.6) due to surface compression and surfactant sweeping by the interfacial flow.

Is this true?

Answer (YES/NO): NO